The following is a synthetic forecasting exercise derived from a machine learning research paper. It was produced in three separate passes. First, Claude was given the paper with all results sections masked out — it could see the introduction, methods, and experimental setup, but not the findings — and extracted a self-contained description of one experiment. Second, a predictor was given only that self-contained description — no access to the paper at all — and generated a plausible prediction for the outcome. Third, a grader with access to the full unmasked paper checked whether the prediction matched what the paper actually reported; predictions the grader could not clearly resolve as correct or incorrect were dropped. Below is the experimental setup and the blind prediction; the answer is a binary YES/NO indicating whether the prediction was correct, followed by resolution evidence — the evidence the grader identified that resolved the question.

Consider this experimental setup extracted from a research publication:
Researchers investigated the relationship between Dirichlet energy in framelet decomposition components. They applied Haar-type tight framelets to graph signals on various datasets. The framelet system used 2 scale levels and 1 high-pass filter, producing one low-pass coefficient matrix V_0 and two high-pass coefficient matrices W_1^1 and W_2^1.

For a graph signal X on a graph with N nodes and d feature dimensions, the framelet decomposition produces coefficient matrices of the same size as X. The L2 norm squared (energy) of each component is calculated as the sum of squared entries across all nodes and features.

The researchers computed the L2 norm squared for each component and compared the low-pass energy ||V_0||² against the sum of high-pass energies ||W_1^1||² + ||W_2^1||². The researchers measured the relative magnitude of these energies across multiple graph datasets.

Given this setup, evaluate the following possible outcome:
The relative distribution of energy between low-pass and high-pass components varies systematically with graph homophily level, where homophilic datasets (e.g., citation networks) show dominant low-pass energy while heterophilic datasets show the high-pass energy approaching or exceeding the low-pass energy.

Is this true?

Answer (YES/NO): NO